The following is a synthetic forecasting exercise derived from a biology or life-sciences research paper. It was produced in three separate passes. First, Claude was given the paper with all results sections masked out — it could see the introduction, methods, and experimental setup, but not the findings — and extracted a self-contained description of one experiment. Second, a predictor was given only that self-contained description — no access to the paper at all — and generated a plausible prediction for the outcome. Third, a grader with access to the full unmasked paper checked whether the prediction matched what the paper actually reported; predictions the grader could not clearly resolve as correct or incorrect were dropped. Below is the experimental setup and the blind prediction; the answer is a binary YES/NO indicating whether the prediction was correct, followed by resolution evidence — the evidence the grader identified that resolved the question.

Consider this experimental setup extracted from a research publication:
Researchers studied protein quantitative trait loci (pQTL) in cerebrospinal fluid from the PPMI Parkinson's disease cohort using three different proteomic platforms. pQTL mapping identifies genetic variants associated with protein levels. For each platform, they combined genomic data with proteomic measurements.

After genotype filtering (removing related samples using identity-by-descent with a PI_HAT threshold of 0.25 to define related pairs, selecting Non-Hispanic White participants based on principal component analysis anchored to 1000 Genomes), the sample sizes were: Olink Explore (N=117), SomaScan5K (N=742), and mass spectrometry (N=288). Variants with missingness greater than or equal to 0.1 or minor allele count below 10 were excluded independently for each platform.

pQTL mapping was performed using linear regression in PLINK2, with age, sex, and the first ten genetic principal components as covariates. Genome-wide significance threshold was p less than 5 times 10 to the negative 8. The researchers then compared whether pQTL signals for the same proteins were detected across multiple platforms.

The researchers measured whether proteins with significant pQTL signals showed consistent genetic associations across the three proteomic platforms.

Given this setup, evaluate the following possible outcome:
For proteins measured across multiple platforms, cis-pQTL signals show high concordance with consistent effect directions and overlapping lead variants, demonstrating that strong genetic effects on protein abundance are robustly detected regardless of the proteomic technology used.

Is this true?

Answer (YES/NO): NO